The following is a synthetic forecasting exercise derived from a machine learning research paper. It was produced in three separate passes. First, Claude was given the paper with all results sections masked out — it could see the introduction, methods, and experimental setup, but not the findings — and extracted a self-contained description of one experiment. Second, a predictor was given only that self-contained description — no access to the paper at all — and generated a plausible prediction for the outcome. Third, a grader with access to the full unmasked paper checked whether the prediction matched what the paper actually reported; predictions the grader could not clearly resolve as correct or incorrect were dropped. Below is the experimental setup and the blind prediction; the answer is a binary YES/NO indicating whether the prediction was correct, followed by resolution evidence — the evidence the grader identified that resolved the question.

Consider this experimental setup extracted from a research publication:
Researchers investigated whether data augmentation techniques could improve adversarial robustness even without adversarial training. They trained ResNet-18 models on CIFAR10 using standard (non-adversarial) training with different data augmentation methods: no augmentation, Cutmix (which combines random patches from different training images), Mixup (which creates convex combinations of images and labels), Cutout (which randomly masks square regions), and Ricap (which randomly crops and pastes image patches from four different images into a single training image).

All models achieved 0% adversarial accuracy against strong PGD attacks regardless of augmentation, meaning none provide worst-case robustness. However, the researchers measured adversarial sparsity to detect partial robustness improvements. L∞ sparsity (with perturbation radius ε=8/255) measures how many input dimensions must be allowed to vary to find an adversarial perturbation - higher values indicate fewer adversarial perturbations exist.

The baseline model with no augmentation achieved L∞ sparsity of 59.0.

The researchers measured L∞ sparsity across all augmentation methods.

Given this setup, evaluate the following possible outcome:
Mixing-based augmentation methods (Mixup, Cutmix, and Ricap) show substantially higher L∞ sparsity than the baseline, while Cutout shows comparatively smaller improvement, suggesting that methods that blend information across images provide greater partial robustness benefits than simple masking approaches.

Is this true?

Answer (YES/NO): NO